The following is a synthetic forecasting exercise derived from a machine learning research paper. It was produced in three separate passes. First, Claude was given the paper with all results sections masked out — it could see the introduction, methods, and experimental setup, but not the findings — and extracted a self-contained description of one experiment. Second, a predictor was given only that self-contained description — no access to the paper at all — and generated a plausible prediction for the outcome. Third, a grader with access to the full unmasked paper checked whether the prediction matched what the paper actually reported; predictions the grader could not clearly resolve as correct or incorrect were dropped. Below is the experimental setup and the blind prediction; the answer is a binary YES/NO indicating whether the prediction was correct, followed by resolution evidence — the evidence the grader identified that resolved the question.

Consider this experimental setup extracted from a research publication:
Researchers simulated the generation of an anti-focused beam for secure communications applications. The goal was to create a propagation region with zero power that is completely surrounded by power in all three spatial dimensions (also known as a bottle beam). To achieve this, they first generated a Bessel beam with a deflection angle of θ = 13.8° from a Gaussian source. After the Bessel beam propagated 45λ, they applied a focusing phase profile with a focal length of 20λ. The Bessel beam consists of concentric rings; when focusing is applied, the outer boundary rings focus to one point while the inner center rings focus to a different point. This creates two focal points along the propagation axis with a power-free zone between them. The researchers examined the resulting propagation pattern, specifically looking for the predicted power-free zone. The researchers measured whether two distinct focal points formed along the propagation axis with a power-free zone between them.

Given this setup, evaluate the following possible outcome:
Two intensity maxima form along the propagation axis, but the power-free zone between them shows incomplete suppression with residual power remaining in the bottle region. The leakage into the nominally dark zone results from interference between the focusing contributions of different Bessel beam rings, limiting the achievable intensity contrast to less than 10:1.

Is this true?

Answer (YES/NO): NO